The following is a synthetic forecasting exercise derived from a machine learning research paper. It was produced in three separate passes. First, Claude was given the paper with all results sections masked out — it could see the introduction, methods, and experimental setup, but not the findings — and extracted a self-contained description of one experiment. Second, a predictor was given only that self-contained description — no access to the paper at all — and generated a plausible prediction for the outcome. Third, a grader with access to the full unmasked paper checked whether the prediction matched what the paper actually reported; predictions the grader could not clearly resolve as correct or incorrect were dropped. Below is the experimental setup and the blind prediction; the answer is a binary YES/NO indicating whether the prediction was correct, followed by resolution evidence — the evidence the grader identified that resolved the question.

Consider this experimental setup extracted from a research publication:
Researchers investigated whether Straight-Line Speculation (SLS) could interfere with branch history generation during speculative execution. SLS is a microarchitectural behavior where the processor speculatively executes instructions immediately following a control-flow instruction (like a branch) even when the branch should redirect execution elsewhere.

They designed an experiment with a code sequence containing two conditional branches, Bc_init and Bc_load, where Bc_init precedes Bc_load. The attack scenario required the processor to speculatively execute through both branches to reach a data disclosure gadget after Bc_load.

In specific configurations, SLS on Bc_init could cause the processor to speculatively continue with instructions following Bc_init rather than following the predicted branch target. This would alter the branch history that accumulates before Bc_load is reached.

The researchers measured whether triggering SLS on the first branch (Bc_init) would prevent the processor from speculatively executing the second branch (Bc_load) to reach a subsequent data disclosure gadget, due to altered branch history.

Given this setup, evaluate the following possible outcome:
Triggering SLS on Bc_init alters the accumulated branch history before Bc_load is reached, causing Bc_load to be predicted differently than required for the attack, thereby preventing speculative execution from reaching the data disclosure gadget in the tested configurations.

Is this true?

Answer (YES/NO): YES